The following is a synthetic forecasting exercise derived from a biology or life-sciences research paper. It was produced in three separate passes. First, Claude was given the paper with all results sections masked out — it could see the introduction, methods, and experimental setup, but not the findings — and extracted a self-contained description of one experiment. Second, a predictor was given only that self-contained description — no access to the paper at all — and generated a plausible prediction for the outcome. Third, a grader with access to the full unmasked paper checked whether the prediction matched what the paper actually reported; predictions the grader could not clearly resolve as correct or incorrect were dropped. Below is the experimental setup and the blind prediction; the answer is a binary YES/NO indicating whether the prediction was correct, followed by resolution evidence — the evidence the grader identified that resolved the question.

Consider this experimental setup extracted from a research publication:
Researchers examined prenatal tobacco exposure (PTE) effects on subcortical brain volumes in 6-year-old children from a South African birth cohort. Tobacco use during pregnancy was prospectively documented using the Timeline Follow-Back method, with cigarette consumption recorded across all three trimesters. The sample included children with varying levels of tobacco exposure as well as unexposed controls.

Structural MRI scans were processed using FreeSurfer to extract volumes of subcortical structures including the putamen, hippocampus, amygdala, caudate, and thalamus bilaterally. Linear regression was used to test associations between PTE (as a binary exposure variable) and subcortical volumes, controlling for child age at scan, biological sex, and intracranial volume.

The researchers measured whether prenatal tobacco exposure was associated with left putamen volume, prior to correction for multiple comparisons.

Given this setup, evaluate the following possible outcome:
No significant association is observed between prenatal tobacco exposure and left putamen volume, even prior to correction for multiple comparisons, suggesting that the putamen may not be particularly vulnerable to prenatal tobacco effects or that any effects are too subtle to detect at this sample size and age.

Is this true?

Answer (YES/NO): NO